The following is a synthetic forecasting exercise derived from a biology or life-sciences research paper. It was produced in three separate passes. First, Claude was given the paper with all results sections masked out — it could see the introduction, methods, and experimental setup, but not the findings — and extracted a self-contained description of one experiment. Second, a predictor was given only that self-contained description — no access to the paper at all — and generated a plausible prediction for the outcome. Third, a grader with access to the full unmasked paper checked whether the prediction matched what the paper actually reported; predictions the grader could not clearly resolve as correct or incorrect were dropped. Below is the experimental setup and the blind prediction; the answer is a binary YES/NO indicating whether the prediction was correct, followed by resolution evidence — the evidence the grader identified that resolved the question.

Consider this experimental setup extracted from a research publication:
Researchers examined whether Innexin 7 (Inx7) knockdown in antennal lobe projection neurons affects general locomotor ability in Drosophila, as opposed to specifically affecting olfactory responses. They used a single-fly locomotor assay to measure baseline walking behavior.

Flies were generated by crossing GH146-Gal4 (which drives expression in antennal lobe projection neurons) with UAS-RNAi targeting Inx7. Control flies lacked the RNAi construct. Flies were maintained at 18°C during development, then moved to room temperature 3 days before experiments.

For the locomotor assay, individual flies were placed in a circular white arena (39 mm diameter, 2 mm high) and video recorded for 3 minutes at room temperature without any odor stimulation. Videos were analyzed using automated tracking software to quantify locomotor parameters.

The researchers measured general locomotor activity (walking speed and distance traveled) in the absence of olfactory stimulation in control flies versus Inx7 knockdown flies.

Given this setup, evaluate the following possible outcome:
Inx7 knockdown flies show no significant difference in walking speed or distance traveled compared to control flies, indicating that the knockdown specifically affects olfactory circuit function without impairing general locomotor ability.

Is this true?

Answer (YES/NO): YES